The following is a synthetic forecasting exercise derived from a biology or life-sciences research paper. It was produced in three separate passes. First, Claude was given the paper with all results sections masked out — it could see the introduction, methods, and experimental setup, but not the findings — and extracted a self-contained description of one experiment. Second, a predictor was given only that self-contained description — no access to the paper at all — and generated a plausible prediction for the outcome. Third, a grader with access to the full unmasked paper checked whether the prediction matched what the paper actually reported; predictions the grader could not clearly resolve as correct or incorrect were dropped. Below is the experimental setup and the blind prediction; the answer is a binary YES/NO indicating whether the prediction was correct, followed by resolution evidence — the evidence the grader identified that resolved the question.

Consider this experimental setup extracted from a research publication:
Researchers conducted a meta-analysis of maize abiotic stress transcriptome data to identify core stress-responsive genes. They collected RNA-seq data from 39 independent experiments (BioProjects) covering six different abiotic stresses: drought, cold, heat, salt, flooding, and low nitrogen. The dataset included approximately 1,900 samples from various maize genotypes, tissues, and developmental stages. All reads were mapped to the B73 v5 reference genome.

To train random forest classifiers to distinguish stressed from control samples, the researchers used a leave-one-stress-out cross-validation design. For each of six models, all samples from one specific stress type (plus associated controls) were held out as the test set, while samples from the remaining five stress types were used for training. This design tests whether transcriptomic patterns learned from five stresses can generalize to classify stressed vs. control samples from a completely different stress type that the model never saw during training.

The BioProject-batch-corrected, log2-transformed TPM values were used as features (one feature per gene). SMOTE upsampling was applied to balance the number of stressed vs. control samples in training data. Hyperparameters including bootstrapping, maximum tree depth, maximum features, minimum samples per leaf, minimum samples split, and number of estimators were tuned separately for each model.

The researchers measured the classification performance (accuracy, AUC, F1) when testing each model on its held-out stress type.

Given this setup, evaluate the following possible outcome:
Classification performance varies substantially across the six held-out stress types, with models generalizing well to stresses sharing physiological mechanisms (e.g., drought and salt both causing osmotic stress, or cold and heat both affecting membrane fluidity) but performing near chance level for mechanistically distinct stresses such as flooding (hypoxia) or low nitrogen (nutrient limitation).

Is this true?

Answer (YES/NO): NO